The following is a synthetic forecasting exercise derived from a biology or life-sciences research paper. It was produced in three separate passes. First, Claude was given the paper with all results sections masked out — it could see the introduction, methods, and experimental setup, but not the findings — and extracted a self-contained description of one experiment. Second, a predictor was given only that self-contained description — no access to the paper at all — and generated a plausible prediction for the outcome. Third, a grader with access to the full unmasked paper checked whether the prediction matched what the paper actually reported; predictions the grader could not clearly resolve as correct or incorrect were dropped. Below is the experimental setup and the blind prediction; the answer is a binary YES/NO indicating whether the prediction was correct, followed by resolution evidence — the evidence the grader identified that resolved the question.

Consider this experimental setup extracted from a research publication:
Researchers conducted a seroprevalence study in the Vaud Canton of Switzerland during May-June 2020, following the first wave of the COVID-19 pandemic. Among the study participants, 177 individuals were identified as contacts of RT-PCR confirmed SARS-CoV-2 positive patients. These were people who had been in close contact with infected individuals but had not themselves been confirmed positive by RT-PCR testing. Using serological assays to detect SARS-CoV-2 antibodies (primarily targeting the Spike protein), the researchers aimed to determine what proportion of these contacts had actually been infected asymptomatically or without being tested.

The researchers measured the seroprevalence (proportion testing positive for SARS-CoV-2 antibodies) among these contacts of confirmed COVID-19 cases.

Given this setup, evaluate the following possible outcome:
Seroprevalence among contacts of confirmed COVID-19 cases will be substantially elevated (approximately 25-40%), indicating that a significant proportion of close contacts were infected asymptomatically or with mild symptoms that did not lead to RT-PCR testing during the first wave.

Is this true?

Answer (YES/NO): YES